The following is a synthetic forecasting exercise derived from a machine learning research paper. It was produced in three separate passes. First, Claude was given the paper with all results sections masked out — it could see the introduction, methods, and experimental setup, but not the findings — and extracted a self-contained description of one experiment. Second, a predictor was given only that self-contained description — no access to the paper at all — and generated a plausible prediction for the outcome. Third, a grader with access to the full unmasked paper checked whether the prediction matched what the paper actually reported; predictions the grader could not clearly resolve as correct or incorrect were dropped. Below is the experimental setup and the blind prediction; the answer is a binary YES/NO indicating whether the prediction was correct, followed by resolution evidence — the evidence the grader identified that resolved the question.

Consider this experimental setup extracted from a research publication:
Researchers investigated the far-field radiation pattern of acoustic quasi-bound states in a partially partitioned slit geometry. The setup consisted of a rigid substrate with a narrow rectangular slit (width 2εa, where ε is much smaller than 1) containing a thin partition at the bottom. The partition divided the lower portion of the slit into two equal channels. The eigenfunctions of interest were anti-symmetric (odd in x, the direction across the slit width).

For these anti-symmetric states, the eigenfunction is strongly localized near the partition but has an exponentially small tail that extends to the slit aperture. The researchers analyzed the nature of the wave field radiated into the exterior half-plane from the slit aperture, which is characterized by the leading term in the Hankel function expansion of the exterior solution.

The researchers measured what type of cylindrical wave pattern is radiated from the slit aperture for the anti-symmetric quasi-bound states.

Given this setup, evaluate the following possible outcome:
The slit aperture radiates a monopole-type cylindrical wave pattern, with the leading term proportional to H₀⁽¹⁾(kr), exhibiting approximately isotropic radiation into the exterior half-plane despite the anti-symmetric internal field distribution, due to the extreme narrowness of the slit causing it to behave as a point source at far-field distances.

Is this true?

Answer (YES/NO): NO